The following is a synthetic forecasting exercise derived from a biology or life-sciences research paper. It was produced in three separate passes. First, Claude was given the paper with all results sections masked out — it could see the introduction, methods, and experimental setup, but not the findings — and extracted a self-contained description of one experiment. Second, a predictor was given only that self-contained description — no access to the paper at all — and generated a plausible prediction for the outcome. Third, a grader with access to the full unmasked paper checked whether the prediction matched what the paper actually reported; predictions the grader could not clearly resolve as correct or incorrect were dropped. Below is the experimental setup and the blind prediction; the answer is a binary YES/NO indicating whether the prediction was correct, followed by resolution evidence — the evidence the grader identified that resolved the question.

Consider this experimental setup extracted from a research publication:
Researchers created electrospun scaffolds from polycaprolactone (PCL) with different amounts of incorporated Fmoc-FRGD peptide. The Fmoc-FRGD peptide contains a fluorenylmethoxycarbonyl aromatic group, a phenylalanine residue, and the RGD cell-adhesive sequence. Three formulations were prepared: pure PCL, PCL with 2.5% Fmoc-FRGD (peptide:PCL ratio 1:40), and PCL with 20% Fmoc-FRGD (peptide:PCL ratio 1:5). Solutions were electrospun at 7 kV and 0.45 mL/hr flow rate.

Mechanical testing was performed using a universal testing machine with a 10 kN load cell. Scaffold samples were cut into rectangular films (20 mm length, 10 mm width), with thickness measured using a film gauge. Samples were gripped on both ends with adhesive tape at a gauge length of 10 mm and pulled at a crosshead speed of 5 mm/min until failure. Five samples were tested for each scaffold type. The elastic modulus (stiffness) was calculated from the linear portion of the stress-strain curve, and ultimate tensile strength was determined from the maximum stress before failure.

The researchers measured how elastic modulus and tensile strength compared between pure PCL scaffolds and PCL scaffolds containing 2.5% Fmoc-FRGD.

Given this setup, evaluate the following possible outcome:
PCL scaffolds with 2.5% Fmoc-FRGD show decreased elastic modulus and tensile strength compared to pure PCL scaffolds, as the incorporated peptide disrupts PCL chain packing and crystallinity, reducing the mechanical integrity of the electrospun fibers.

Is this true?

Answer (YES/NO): NO